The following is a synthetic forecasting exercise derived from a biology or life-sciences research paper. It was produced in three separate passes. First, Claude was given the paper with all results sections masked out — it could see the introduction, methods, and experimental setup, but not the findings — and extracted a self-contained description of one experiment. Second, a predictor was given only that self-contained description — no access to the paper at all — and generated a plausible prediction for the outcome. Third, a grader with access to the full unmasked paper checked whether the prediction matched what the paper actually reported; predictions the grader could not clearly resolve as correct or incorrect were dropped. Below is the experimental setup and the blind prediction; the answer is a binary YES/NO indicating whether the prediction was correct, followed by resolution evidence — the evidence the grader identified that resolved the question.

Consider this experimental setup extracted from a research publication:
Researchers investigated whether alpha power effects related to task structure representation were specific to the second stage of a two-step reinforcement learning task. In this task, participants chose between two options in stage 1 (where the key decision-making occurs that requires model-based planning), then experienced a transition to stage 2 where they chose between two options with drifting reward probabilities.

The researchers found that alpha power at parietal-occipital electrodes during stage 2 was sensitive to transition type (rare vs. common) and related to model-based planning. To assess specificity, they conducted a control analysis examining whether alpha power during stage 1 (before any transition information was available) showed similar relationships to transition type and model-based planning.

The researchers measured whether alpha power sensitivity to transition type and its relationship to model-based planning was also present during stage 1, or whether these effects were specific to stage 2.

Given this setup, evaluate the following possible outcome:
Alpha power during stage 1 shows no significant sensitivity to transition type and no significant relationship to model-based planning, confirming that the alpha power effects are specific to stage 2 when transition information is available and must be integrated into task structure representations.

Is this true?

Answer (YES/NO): YES